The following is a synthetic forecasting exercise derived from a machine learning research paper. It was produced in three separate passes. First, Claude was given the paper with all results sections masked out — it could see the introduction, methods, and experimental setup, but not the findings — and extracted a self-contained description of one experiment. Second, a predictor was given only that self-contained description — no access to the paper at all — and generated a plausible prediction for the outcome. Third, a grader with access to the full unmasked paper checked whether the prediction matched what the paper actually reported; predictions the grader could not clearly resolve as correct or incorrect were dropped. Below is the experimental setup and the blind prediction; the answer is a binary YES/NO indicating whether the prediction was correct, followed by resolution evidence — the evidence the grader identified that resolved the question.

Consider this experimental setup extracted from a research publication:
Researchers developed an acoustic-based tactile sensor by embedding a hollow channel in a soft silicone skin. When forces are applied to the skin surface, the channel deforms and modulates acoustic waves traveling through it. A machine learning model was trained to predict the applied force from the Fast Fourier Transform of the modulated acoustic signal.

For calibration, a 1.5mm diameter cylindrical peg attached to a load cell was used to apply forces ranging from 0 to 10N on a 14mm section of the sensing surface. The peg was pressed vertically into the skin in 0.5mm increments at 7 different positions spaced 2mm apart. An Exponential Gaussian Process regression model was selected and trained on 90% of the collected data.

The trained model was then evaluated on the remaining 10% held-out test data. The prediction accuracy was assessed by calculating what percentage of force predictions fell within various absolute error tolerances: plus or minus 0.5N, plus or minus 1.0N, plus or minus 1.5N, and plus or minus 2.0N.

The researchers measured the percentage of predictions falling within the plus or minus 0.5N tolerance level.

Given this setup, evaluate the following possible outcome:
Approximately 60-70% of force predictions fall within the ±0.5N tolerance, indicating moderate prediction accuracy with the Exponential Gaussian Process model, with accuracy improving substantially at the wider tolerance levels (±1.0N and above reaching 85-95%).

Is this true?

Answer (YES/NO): NO